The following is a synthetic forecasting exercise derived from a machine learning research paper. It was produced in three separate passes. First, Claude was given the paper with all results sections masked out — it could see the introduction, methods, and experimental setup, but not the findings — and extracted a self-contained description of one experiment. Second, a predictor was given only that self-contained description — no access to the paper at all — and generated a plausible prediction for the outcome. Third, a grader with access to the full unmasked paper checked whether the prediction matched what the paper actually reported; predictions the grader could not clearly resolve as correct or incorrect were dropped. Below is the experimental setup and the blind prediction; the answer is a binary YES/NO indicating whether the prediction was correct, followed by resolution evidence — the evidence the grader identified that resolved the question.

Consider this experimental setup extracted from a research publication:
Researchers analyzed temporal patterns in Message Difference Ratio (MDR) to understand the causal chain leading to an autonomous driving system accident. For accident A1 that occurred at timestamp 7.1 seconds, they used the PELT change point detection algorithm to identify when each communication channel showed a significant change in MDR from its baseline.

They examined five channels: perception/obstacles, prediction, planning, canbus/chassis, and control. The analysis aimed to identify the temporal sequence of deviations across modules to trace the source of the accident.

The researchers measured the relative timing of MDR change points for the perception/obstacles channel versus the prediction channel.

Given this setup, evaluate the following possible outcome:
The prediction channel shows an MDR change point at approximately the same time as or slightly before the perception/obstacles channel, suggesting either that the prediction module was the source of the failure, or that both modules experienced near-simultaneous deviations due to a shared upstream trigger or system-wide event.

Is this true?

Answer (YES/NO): NO